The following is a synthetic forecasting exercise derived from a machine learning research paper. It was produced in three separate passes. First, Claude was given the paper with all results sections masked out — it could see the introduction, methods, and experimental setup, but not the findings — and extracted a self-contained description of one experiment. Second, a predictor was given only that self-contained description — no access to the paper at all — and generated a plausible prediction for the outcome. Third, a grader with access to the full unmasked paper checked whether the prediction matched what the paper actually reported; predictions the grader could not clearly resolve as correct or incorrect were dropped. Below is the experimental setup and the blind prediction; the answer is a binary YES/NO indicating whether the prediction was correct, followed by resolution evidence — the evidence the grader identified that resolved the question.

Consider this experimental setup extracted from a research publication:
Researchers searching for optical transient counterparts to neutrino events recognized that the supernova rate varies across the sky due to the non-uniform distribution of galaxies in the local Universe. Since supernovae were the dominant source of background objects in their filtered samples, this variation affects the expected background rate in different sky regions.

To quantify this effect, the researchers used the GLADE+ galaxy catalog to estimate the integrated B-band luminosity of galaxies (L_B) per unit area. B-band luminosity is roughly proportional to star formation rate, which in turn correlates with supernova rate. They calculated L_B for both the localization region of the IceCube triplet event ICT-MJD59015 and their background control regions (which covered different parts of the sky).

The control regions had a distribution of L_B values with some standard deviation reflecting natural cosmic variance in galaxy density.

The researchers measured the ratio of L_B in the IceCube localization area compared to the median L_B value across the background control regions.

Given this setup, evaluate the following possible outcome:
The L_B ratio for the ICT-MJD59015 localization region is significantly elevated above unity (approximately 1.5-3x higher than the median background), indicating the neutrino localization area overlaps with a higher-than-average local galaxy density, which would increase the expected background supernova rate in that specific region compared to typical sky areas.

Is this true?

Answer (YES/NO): NO